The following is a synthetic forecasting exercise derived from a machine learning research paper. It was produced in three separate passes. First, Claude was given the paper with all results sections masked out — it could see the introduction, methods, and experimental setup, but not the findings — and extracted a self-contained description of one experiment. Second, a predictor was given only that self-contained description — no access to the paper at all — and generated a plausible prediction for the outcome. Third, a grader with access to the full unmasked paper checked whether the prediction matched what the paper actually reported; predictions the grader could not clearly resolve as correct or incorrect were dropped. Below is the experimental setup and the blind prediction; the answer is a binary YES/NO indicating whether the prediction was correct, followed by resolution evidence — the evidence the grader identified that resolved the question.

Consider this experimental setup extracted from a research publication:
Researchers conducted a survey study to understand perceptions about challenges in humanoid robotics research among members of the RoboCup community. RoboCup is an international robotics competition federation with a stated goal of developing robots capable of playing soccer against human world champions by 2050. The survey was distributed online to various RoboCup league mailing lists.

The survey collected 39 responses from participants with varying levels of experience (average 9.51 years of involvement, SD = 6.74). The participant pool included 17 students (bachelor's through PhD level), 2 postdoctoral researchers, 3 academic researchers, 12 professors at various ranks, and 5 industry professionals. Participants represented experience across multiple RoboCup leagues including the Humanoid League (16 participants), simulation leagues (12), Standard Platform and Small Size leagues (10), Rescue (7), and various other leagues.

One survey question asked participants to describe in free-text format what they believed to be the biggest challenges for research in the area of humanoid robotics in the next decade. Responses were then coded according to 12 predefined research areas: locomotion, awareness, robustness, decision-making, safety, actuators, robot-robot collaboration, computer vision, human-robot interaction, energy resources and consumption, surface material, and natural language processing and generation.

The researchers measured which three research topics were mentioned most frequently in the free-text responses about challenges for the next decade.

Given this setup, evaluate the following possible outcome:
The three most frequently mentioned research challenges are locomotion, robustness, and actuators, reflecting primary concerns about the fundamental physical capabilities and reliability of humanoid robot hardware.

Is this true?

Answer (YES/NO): NO